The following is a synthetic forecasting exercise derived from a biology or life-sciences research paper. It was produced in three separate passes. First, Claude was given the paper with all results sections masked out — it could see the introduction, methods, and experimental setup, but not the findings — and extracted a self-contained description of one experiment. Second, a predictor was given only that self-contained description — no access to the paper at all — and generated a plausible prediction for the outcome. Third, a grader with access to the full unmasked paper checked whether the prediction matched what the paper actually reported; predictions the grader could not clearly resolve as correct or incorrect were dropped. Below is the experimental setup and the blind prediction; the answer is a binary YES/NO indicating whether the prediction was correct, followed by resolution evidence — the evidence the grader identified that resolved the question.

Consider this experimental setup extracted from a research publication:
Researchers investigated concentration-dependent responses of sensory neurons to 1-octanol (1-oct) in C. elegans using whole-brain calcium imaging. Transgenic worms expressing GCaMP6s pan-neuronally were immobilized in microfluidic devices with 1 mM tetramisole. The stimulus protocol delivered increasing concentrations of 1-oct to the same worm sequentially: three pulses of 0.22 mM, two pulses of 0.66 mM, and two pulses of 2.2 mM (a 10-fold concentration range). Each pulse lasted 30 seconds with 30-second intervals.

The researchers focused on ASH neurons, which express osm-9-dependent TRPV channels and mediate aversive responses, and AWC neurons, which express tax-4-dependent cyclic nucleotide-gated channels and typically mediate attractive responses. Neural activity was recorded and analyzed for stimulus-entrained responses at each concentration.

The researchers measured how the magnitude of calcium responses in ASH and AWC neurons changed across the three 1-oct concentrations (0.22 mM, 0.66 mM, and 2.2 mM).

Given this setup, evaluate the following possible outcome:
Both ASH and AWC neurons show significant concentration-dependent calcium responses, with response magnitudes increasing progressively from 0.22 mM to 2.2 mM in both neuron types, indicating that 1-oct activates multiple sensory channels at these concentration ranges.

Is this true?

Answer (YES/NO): NO